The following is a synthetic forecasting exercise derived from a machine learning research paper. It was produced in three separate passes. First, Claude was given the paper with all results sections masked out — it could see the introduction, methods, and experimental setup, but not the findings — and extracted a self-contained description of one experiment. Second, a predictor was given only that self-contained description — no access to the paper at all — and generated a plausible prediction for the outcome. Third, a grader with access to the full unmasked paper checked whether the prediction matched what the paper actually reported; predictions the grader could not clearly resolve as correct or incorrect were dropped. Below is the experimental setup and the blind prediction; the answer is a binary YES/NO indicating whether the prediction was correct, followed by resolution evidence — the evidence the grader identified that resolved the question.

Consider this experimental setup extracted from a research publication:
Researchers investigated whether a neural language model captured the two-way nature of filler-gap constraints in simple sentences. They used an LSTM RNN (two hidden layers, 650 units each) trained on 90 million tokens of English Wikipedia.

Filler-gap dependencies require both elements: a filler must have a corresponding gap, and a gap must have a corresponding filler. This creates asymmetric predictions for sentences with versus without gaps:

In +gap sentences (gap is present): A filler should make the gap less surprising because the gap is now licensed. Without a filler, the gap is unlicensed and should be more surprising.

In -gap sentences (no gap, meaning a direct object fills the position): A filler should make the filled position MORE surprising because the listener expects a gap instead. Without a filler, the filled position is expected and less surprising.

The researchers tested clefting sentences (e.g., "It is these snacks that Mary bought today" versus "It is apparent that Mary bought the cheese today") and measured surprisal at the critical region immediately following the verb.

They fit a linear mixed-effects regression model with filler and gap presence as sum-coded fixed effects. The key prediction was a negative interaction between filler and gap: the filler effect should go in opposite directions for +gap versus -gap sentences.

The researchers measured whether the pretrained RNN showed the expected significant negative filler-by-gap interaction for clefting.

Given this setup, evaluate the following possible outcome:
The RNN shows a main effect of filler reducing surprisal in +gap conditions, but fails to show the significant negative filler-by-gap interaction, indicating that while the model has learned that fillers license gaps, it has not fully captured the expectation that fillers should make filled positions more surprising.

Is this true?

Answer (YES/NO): NO